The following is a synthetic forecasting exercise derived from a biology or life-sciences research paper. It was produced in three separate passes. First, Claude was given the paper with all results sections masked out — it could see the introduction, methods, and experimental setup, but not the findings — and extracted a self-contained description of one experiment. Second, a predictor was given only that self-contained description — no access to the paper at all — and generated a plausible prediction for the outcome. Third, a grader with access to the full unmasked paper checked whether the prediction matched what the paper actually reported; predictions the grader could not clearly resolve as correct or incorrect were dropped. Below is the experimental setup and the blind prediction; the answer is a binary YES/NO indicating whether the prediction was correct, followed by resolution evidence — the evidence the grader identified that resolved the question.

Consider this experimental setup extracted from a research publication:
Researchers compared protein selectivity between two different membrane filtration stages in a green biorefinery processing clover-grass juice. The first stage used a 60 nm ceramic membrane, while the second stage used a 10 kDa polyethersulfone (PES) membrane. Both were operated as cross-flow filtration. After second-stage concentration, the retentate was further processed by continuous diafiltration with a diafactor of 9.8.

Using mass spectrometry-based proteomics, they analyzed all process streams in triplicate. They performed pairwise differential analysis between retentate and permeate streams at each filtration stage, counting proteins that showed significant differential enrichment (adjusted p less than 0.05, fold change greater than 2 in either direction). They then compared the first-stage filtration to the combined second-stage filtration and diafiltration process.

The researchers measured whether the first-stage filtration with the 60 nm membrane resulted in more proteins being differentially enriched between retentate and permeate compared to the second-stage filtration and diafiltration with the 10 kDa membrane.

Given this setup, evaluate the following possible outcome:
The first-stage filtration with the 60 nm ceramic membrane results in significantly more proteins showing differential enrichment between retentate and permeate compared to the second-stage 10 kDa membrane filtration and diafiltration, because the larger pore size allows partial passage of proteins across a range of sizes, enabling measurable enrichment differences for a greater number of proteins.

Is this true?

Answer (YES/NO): YES